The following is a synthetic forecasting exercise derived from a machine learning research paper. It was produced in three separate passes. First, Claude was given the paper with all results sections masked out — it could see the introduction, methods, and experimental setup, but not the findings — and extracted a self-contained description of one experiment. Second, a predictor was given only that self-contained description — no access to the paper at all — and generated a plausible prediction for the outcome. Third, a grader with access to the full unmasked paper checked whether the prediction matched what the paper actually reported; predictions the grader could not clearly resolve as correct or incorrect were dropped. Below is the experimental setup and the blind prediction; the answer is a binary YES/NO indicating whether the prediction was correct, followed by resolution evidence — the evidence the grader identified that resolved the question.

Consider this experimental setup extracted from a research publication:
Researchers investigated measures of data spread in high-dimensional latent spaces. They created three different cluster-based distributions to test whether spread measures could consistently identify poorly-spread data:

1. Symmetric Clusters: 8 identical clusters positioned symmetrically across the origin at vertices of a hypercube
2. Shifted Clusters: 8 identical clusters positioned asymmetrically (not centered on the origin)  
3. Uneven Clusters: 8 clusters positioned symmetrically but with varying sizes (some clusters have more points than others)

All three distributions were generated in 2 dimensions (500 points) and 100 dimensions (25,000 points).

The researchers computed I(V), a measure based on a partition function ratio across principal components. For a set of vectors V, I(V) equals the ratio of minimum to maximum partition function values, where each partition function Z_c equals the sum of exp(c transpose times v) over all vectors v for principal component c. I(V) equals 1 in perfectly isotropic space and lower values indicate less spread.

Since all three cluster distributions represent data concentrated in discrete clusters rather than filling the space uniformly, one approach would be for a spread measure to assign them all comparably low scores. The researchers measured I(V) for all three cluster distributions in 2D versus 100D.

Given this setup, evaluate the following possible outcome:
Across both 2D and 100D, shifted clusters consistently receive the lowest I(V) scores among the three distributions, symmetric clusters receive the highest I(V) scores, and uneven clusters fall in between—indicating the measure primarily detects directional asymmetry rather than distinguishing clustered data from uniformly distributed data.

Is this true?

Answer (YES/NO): NO